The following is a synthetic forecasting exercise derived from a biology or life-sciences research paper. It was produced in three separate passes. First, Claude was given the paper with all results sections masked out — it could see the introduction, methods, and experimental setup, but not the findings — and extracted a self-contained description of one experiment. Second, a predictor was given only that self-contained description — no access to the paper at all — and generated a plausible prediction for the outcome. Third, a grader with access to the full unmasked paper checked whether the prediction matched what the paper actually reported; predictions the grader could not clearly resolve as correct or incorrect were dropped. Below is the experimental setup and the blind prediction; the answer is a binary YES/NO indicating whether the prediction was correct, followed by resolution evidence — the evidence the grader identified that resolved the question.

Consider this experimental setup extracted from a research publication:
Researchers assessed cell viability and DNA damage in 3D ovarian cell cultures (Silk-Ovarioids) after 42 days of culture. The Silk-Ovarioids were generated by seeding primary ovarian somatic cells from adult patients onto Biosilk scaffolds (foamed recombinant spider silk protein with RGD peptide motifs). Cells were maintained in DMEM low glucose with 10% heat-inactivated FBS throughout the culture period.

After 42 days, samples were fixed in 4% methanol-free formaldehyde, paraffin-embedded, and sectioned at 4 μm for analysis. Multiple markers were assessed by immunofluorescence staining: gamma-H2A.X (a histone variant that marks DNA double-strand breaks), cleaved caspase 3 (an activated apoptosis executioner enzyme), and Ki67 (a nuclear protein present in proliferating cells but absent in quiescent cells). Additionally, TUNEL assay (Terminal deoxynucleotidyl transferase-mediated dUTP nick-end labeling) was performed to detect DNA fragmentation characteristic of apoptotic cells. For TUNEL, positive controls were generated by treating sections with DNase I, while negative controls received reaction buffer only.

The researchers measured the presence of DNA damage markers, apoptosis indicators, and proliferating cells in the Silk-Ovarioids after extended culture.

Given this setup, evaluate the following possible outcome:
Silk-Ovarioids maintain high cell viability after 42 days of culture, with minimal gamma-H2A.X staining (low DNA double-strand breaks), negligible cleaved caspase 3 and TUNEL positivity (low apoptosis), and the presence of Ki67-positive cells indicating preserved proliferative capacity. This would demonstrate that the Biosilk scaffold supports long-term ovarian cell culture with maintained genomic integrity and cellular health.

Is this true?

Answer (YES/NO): YES